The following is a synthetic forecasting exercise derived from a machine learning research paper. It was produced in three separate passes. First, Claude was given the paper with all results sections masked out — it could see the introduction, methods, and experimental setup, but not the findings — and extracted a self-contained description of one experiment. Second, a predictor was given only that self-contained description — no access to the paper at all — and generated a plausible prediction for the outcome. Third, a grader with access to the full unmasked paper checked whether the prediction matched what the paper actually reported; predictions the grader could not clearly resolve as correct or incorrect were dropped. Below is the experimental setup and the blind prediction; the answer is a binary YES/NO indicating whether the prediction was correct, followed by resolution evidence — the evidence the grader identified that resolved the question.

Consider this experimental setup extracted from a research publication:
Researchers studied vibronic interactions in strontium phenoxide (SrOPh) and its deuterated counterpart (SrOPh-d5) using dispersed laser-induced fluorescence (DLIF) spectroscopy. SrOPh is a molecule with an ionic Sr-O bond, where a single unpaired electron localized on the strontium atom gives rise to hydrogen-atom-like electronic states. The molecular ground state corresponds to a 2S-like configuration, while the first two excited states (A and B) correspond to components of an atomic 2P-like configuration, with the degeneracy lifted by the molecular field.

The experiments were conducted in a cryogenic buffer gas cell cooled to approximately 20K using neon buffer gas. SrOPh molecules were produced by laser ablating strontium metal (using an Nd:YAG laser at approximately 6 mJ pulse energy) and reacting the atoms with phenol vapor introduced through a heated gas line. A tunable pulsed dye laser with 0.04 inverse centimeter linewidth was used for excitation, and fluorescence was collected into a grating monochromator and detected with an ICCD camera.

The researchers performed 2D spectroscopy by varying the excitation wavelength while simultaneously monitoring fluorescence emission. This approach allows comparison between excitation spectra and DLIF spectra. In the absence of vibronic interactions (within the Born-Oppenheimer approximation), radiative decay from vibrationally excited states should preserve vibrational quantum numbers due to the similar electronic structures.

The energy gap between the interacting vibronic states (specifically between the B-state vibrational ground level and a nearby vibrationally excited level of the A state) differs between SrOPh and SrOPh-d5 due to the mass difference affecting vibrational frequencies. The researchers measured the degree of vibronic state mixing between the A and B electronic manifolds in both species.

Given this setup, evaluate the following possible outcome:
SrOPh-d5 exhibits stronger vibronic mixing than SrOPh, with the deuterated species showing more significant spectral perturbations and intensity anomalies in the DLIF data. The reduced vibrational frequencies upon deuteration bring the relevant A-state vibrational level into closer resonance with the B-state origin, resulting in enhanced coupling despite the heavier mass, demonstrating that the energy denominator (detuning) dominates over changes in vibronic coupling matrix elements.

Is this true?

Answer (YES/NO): YES